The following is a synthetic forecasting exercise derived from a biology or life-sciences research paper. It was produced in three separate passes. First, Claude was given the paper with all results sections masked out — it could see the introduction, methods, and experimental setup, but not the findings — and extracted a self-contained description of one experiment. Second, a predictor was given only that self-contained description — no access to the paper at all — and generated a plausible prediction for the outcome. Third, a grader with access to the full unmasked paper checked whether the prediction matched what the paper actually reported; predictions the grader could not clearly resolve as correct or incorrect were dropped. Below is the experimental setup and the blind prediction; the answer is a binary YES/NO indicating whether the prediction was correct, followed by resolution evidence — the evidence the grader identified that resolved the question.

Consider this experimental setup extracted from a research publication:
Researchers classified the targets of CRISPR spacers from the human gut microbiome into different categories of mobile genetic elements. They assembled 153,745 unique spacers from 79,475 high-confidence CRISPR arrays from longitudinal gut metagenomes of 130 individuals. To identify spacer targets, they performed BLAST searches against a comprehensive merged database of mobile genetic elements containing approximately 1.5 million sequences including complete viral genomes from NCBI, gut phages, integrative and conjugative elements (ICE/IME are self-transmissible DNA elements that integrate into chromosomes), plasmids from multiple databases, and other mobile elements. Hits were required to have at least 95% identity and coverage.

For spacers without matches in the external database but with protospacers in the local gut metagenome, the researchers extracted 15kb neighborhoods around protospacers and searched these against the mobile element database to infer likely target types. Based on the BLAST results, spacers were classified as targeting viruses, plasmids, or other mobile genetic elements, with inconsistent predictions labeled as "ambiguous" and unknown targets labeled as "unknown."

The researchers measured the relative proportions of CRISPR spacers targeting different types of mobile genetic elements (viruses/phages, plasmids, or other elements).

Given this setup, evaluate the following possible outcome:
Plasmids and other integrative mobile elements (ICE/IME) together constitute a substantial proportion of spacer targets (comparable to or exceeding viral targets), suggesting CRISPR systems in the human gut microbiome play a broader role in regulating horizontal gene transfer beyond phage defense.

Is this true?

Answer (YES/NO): NO